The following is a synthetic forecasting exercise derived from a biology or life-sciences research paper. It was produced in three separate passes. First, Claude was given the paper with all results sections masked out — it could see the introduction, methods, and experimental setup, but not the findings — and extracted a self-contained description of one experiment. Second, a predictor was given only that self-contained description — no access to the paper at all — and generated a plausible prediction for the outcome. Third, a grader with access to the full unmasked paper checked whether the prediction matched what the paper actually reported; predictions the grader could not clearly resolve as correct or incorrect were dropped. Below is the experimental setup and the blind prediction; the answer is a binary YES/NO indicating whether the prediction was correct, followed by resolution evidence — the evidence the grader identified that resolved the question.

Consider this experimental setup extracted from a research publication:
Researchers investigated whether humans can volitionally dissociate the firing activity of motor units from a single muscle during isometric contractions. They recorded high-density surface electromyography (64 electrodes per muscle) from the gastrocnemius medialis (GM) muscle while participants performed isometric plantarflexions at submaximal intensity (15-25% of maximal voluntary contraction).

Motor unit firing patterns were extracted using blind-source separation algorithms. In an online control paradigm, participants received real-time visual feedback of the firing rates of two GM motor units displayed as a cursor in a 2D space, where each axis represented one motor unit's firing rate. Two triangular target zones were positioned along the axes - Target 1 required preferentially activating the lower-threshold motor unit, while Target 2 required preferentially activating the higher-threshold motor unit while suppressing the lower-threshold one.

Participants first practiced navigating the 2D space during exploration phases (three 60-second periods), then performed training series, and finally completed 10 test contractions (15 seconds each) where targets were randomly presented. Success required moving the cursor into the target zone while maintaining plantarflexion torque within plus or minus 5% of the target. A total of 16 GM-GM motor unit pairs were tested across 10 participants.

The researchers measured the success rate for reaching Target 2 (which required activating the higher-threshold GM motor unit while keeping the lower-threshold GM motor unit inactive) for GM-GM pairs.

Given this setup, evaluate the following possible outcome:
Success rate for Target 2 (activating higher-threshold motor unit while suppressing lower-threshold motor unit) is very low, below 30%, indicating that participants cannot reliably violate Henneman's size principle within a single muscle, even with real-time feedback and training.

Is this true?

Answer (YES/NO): YES